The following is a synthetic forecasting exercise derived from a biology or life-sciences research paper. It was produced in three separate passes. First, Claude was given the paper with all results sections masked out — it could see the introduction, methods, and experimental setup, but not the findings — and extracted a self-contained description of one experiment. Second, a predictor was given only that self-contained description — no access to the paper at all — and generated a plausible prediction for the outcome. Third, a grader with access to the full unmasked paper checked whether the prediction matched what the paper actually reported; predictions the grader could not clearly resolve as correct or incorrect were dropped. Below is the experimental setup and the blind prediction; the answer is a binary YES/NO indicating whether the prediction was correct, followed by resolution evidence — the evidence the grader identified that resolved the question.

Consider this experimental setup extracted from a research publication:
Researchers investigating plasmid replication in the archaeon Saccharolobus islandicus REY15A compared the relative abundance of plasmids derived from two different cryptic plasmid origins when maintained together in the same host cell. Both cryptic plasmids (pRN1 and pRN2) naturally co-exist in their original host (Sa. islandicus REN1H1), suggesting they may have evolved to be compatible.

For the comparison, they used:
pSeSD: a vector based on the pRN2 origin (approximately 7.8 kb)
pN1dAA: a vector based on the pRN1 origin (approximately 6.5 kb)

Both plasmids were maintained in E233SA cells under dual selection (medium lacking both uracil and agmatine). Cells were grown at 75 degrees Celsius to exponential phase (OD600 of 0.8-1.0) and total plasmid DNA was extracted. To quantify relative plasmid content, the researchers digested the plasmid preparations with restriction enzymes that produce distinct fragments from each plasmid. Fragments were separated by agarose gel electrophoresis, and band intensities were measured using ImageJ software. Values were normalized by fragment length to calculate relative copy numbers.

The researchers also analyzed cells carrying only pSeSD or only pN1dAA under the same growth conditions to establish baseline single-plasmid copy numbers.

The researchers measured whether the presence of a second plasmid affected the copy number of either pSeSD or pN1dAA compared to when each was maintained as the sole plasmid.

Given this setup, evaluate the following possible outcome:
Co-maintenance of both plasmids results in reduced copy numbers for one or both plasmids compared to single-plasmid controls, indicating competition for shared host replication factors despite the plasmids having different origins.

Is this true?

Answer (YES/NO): NO